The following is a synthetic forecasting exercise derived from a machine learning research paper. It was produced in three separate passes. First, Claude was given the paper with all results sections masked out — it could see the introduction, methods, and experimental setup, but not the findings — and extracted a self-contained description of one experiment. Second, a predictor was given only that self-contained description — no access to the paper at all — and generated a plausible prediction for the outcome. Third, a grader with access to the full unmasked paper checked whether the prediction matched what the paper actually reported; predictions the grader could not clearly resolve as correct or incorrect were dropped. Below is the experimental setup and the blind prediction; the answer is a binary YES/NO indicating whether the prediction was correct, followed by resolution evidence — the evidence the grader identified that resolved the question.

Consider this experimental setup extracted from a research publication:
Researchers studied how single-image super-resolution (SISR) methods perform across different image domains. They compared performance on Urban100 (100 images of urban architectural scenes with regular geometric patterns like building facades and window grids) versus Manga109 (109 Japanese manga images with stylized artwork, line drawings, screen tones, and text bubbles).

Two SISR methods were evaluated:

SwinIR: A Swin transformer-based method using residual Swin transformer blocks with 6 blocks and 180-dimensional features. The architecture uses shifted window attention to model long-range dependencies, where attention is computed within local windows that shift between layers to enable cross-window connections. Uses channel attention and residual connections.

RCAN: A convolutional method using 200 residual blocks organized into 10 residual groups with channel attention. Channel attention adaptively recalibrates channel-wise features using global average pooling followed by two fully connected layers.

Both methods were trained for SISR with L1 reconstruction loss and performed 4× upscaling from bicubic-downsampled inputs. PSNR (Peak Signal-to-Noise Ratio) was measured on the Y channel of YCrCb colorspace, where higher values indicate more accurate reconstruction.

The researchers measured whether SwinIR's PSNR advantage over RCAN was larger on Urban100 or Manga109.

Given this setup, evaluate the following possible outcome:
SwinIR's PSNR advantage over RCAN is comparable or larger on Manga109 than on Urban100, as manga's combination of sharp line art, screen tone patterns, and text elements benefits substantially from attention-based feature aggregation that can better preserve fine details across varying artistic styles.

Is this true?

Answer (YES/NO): NO